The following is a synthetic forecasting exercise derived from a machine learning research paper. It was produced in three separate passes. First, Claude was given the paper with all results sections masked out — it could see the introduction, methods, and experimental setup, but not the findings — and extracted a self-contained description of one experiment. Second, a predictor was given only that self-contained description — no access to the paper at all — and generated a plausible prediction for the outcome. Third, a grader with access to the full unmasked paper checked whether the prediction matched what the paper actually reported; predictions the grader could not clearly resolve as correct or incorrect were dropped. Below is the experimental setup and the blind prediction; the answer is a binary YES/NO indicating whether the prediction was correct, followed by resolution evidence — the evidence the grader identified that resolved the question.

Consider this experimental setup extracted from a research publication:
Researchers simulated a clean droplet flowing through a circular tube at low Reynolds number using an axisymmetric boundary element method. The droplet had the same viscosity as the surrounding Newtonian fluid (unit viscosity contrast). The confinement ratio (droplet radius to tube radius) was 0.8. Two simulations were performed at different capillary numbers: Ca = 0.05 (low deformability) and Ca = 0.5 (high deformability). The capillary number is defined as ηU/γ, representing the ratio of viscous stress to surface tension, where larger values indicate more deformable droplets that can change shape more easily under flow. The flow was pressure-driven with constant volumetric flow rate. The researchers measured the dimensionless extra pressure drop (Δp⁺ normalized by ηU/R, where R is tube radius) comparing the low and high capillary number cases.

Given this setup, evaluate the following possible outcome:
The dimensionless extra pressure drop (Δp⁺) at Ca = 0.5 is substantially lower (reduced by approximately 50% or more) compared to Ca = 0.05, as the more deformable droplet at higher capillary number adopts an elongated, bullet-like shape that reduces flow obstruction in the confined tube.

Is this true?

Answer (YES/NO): YES